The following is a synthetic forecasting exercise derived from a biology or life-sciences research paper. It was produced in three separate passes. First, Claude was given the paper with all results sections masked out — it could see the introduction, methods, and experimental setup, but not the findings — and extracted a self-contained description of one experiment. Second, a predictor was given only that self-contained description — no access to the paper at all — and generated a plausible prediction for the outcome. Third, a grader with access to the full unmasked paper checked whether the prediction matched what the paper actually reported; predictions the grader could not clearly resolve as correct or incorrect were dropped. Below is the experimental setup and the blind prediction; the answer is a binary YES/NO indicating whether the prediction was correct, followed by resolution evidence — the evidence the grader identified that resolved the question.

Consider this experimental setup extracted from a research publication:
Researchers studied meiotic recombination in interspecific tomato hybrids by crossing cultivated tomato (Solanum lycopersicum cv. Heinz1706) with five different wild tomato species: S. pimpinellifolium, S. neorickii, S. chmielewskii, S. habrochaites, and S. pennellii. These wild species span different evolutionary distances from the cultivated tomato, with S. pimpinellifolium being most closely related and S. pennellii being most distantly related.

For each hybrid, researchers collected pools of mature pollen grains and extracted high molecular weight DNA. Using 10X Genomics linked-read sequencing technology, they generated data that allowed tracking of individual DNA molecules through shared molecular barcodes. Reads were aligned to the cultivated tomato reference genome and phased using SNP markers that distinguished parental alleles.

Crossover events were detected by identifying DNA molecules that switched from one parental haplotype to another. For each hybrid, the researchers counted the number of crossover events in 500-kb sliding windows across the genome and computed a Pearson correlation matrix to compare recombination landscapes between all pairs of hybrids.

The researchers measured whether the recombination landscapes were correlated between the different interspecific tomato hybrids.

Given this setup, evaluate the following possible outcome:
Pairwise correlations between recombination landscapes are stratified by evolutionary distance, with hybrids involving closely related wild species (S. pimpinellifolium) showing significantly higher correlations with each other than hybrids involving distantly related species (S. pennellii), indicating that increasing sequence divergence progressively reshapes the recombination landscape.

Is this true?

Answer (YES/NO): NO